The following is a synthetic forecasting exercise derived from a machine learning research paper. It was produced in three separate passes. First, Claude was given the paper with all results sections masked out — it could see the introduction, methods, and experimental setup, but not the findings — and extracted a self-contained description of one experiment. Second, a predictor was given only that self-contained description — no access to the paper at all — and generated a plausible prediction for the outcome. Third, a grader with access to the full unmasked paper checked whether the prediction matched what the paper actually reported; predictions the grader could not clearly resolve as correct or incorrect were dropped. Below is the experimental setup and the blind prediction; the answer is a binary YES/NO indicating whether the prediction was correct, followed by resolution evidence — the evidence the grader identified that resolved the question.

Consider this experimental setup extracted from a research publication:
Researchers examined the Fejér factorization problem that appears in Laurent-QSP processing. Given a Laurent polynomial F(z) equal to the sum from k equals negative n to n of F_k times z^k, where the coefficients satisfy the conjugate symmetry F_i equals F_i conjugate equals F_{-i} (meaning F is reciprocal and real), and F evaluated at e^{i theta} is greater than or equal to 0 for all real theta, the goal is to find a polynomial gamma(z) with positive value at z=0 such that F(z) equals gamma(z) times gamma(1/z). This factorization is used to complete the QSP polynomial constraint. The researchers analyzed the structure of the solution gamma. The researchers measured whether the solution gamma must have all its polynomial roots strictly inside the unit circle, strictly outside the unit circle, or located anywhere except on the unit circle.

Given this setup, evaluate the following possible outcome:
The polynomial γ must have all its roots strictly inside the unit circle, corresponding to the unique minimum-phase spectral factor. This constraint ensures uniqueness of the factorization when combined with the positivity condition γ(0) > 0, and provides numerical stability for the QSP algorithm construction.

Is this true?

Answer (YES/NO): NO